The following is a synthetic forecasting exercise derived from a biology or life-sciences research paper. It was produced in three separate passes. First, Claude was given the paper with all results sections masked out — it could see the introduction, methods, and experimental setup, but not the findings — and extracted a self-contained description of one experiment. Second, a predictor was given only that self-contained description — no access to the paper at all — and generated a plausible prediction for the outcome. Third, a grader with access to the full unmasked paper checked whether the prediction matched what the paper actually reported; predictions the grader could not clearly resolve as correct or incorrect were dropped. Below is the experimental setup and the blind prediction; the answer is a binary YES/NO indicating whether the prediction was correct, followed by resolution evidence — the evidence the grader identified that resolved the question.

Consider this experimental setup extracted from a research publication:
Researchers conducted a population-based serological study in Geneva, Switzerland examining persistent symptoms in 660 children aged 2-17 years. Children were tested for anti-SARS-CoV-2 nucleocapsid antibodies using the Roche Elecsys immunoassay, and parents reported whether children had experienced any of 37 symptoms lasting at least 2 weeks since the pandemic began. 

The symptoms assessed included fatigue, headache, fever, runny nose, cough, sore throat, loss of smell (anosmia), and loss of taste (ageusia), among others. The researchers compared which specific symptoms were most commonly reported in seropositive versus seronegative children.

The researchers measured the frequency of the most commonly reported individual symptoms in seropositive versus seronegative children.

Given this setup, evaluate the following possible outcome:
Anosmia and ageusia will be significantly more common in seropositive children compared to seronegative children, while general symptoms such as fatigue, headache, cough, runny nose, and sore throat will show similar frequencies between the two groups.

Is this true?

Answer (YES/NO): NO